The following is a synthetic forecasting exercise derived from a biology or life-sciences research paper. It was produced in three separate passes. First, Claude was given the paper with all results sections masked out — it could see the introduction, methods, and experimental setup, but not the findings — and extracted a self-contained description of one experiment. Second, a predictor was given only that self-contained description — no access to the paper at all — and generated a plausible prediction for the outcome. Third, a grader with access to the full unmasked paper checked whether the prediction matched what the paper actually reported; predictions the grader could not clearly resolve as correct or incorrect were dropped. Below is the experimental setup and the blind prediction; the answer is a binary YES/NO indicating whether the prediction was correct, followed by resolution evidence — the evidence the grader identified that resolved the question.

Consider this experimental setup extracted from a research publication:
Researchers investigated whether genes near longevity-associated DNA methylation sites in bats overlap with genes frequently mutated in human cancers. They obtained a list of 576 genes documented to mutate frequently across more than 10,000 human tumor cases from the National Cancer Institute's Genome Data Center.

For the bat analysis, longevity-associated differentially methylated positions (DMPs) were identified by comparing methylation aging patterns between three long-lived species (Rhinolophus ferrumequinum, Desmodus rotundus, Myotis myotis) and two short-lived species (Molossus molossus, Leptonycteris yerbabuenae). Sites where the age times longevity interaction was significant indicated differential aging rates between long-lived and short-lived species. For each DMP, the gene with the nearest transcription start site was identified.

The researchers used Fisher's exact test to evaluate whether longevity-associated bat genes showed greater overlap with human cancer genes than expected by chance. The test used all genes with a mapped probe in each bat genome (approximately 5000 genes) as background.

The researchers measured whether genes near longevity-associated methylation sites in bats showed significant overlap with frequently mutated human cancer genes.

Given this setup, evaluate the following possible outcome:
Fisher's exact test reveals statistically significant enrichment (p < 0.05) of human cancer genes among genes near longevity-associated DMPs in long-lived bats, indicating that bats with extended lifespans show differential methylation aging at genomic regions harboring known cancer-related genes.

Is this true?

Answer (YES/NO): YES